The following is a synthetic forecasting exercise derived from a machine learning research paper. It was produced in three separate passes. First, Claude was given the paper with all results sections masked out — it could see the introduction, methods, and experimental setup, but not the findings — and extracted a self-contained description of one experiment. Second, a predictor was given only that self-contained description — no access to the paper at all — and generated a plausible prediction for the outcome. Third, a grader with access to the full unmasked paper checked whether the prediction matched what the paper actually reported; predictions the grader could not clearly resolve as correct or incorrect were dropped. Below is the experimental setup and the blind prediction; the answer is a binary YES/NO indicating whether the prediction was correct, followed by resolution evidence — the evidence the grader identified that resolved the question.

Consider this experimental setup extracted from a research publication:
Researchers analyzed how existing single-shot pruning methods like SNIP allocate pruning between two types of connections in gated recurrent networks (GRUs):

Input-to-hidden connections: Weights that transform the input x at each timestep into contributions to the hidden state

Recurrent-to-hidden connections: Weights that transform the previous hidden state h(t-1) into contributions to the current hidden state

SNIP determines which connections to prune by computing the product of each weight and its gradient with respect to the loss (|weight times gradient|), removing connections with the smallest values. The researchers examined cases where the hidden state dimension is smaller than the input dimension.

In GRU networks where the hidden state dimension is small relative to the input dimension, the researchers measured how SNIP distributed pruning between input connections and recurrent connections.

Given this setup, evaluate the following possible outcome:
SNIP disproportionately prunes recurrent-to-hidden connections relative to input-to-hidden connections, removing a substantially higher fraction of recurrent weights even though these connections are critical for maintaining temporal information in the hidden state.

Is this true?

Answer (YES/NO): YES